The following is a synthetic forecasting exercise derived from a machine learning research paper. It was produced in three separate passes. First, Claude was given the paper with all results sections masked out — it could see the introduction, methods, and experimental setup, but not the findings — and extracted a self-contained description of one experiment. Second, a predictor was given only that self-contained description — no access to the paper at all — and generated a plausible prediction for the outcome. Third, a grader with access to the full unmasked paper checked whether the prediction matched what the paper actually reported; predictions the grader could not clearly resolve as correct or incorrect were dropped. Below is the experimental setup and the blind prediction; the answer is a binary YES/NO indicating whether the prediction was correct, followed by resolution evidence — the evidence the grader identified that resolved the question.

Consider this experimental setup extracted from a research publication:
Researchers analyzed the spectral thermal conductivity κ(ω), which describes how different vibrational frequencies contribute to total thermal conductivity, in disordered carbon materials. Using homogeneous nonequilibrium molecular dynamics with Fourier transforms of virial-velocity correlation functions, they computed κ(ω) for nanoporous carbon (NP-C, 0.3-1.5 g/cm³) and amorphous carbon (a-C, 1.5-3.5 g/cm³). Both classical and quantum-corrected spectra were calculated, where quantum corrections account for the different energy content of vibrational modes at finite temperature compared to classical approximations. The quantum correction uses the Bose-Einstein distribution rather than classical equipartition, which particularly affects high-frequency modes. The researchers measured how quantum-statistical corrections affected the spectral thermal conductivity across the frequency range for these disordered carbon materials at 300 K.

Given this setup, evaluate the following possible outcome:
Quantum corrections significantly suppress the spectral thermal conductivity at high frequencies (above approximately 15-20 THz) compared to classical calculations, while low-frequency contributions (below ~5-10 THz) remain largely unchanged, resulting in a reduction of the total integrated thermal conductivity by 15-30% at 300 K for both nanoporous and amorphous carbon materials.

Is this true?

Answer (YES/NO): NO